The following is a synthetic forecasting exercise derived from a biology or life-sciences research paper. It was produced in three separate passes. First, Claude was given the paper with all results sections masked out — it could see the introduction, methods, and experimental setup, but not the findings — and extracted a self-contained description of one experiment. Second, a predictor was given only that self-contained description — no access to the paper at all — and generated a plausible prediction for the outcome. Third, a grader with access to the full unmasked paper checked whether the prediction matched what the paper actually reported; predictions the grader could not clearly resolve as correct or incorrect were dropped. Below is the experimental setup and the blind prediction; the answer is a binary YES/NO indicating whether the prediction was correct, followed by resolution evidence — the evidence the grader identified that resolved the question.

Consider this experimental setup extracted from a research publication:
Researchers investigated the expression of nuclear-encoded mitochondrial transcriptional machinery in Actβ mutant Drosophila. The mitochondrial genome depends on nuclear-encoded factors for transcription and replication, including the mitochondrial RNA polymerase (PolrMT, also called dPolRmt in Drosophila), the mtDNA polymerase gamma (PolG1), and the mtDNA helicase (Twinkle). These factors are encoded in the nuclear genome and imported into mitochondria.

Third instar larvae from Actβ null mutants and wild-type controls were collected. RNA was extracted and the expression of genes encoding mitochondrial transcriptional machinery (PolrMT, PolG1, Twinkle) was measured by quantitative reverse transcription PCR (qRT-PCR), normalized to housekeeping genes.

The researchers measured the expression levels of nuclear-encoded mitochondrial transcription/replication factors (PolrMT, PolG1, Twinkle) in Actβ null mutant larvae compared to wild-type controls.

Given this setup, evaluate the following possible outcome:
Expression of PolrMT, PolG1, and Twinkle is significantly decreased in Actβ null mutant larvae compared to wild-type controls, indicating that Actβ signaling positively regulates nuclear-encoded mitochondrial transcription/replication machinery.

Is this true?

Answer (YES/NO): YES